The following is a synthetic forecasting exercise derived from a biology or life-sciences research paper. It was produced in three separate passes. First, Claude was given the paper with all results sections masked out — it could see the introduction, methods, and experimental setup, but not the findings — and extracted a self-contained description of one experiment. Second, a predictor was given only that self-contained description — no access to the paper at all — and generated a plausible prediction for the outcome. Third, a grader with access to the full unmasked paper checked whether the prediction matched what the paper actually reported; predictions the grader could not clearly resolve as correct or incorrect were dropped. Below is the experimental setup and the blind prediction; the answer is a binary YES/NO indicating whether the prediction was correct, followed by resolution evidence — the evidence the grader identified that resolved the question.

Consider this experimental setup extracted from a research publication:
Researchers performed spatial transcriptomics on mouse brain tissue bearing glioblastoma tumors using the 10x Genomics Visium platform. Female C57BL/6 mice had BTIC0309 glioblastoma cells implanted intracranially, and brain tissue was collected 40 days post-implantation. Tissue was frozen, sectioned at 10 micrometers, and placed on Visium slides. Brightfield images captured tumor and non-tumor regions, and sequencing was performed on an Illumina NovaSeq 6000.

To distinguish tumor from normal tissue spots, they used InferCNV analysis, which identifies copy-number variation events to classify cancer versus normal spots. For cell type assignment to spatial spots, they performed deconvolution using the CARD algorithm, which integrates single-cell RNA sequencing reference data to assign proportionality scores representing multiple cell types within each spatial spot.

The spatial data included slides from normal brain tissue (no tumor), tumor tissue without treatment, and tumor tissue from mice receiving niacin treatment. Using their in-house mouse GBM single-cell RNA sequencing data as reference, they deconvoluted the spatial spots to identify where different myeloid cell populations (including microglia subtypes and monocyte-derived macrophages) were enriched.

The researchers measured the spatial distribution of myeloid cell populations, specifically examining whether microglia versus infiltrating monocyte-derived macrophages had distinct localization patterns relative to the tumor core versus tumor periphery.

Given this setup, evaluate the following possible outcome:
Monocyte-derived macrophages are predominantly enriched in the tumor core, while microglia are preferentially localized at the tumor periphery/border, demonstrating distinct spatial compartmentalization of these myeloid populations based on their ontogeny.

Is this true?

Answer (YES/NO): YES